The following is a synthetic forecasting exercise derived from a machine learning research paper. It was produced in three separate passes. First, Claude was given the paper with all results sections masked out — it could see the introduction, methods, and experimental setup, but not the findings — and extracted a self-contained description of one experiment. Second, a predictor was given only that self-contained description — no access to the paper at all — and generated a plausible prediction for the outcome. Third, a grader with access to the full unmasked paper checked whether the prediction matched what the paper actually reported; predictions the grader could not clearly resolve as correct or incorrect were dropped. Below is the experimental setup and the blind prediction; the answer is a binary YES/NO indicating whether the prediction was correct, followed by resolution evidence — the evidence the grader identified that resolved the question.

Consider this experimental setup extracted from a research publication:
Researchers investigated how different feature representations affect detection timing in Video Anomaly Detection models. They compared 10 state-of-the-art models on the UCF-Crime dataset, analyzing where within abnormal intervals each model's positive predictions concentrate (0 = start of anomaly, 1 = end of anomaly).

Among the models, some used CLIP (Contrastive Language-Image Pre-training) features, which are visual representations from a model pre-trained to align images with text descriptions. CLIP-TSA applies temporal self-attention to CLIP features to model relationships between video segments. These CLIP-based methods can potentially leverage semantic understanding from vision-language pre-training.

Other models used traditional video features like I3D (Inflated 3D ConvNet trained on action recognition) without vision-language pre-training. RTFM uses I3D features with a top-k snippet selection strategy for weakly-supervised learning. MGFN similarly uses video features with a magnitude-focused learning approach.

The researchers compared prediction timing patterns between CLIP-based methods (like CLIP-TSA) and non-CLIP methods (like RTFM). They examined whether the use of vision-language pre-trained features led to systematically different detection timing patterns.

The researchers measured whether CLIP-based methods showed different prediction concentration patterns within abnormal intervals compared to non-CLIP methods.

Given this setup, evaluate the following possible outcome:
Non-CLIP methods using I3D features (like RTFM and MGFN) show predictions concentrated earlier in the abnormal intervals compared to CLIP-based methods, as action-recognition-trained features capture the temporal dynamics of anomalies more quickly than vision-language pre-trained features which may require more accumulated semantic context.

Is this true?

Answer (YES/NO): NO